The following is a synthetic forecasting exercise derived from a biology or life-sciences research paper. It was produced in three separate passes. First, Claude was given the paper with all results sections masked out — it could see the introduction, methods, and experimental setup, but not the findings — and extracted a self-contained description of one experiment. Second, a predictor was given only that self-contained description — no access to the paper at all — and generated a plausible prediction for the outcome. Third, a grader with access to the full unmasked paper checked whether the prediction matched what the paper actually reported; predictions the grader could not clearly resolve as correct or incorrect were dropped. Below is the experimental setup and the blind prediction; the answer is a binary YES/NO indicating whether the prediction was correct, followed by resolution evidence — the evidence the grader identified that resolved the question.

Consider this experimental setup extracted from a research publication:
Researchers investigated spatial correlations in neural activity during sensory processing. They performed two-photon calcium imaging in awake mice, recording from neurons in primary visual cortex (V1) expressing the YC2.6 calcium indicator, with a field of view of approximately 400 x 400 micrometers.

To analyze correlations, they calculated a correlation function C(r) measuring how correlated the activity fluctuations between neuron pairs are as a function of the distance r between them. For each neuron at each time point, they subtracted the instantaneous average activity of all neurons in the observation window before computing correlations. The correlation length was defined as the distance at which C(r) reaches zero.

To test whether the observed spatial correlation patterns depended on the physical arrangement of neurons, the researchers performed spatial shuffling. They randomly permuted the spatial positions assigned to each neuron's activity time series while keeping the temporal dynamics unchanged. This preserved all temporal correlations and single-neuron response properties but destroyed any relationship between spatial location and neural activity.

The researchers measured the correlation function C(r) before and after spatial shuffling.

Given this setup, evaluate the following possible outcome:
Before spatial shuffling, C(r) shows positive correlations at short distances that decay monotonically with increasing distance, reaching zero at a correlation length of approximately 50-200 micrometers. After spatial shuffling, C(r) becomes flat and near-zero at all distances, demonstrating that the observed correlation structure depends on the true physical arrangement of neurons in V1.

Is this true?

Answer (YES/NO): YES